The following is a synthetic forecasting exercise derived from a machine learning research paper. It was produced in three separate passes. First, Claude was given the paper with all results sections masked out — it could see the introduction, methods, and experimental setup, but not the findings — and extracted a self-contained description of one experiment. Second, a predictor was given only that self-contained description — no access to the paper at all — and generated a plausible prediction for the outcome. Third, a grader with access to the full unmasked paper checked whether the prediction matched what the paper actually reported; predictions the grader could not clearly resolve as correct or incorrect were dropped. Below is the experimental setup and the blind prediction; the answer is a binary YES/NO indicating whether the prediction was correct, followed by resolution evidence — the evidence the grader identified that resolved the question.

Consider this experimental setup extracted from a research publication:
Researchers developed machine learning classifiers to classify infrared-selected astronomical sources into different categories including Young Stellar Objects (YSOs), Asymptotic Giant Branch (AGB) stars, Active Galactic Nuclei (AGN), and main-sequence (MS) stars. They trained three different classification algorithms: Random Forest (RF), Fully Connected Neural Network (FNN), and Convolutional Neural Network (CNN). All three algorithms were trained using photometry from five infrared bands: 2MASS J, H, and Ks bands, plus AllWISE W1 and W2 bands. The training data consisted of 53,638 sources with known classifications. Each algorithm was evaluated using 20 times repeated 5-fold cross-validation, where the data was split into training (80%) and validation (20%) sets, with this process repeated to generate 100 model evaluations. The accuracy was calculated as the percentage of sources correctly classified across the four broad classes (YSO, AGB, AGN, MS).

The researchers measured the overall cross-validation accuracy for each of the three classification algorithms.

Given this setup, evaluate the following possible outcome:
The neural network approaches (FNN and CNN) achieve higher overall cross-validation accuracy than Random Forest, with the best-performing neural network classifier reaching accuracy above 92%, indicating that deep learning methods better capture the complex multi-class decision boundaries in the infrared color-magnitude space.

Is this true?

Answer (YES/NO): NO